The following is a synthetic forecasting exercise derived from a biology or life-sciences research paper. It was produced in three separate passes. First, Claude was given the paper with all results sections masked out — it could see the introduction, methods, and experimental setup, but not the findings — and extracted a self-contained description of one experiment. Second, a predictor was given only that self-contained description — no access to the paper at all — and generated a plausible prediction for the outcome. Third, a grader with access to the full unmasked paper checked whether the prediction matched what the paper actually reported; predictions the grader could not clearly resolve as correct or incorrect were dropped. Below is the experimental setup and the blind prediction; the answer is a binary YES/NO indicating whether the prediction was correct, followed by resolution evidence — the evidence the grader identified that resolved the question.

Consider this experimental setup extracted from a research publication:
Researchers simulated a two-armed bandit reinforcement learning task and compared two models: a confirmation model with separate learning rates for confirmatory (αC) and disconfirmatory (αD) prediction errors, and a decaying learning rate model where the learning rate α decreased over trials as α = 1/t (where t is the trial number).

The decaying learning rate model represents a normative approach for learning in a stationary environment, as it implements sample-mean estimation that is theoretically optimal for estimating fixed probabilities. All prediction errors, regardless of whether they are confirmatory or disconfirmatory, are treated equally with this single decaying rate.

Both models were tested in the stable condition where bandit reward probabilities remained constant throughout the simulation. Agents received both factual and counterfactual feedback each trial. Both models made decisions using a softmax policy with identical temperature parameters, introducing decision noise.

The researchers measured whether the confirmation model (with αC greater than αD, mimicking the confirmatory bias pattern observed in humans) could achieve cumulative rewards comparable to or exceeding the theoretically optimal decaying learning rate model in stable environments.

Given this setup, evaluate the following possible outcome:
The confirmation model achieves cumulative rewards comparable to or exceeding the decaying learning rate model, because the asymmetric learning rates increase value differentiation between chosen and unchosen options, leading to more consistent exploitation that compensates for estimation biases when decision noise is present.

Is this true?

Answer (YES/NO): YES